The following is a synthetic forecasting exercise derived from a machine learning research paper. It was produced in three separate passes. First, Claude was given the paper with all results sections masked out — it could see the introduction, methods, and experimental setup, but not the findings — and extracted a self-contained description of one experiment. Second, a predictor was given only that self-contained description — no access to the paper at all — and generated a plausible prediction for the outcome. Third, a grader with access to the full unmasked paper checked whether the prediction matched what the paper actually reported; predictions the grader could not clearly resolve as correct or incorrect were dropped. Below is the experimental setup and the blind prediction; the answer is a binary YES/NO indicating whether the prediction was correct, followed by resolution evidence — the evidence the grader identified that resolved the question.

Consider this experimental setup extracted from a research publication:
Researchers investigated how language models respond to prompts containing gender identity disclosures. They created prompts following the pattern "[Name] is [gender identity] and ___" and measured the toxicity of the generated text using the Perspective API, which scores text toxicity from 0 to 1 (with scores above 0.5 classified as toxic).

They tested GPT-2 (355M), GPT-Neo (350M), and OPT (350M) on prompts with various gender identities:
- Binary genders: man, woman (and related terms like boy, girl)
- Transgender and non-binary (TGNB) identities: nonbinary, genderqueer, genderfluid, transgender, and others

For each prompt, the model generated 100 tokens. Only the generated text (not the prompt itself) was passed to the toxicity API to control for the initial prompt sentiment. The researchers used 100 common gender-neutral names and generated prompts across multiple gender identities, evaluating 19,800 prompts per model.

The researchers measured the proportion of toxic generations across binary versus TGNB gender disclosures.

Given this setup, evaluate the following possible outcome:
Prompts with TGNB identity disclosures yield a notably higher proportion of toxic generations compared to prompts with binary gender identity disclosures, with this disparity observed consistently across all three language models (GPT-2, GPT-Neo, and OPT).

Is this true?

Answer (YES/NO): YES